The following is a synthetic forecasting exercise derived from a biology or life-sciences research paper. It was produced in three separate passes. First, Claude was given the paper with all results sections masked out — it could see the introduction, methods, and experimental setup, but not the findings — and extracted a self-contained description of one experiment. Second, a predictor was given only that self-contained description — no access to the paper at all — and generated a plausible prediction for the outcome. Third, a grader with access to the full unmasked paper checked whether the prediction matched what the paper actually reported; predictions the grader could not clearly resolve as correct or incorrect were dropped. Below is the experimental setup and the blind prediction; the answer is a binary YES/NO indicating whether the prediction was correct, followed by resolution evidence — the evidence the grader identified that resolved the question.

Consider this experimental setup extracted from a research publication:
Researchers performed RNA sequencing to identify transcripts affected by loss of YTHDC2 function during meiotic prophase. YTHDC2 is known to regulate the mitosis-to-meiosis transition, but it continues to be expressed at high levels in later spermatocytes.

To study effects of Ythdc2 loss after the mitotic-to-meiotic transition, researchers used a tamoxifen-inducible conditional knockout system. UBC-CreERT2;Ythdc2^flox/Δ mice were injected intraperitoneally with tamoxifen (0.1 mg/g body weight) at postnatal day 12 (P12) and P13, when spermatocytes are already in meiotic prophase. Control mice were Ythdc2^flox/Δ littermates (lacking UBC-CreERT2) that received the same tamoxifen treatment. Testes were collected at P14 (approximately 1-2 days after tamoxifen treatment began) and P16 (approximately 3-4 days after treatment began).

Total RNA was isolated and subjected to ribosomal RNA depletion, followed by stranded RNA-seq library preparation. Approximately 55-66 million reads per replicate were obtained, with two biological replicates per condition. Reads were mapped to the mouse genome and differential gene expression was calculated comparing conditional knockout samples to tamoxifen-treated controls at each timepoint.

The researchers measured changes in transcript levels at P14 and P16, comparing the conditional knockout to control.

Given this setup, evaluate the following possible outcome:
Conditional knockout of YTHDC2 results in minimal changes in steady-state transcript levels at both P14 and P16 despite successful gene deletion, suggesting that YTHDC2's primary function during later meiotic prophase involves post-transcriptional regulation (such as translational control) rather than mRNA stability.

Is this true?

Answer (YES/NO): NO